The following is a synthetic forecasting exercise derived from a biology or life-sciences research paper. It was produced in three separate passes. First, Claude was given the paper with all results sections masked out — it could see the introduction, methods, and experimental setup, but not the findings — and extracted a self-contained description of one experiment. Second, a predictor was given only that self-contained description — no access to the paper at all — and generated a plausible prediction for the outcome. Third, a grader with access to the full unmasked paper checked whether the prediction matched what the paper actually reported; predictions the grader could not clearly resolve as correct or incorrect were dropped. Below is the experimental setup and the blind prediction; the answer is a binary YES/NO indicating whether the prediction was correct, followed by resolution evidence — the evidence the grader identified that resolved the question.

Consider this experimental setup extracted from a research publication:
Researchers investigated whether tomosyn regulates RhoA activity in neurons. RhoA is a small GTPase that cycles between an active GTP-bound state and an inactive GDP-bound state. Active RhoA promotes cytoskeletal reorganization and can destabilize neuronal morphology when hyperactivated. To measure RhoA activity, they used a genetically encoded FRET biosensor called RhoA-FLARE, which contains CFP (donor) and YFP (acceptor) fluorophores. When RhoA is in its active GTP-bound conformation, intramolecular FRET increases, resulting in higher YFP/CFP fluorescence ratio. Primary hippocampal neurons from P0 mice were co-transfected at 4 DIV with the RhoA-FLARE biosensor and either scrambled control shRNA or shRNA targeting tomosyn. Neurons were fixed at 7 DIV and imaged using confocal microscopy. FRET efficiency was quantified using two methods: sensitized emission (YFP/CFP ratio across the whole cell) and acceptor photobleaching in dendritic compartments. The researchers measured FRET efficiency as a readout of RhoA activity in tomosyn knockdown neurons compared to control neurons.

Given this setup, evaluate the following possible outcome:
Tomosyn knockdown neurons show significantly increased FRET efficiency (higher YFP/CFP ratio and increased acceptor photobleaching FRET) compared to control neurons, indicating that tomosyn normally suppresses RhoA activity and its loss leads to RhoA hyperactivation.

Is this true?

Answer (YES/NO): YES